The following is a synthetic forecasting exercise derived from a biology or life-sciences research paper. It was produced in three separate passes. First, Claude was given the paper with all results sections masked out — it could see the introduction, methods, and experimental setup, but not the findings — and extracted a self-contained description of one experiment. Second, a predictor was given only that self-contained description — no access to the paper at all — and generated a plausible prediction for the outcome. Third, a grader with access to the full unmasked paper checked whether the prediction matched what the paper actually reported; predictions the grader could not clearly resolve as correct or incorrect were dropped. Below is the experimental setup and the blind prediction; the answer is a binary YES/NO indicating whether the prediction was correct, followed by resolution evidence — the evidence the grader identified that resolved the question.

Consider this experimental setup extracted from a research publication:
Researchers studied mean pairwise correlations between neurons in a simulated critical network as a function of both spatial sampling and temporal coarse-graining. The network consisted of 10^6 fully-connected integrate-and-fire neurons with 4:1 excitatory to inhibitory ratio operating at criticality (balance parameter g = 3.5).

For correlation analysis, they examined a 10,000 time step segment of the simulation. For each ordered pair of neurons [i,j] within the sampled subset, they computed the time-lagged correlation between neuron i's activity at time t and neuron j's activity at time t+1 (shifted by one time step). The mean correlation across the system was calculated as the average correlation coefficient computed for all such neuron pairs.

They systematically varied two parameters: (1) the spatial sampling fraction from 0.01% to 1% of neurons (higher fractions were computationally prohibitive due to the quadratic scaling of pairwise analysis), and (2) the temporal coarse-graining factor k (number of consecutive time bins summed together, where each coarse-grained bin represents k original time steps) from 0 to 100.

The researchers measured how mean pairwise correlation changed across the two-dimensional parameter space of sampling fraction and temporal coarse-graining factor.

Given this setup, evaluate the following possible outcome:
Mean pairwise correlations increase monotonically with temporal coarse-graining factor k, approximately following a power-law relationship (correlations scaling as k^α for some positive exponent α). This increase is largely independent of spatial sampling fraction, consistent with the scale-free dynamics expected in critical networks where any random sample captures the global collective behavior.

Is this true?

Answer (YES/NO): NO